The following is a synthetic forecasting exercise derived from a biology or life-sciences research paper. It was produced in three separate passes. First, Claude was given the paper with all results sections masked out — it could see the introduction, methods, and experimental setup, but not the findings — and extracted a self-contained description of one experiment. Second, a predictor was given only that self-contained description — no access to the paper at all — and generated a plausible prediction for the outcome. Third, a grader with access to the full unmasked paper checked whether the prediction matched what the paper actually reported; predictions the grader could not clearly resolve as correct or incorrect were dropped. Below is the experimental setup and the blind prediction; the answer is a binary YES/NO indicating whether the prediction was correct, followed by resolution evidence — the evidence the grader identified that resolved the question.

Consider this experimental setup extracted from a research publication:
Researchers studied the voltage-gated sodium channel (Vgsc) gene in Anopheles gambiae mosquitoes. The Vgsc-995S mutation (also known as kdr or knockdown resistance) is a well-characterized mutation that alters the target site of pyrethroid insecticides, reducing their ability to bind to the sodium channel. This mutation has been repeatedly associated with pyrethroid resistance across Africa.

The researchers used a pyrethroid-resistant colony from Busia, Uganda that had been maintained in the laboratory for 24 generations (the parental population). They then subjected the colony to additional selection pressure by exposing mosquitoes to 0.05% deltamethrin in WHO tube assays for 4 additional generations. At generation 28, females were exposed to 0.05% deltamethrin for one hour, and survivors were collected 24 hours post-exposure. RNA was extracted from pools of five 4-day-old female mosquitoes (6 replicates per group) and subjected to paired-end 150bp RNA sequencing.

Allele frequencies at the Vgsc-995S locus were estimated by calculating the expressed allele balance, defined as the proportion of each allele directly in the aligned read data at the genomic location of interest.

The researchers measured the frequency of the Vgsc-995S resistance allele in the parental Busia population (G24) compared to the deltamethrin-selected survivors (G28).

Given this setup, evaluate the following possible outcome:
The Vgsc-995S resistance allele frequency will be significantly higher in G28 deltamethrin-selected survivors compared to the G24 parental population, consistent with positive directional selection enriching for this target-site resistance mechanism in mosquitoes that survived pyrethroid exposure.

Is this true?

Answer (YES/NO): YES